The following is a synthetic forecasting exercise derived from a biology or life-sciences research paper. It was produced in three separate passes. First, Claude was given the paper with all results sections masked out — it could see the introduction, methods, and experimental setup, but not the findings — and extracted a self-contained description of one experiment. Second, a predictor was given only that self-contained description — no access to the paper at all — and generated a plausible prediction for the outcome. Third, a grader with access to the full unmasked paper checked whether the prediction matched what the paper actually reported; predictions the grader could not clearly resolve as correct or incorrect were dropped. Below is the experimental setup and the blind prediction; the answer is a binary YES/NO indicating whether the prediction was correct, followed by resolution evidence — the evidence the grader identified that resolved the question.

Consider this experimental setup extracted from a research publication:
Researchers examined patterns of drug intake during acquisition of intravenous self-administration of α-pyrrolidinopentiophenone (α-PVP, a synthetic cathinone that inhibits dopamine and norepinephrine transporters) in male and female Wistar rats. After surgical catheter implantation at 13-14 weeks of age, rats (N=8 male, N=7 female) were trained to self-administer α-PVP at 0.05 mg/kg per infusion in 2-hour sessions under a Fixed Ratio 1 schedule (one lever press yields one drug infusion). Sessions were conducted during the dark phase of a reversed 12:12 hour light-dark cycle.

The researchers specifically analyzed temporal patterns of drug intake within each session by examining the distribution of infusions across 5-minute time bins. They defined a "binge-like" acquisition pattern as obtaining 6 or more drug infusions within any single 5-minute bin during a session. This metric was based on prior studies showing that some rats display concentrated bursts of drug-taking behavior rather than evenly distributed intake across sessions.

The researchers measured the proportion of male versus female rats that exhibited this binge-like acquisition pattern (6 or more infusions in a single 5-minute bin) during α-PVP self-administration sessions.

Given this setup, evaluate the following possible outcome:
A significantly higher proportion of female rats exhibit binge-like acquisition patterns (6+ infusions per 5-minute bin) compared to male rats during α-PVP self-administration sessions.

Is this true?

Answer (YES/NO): NO